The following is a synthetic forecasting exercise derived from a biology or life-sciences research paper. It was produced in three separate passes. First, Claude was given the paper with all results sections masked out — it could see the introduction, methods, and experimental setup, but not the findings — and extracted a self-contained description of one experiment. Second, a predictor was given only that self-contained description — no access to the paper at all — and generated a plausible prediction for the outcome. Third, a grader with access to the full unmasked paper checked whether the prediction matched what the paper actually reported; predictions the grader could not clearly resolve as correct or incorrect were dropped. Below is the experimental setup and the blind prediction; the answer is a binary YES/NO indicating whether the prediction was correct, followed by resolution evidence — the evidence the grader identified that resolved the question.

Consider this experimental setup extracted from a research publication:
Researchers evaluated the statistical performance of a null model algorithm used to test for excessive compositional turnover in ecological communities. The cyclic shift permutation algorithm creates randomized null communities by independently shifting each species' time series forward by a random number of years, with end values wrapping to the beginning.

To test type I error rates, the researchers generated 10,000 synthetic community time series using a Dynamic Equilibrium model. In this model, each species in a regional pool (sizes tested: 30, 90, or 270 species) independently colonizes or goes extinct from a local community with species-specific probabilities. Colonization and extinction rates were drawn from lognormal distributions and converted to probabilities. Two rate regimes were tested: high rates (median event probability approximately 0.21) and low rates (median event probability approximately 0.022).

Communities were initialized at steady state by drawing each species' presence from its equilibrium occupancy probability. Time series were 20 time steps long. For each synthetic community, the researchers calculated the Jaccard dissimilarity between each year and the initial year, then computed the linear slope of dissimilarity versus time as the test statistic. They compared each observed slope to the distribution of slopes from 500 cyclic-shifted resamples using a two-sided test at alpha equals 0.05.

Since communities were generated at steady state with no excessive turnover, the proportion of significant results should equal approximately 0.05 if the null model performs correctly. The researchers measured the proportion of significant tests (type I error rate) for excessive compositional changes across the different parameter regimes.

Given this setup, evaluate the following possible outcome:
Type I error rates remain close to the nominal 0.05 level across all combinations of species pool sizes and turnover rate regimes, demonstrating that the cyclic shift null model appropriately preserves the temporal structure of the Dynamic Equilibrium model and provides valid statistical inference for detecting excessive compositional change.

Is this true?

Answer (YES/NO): NO